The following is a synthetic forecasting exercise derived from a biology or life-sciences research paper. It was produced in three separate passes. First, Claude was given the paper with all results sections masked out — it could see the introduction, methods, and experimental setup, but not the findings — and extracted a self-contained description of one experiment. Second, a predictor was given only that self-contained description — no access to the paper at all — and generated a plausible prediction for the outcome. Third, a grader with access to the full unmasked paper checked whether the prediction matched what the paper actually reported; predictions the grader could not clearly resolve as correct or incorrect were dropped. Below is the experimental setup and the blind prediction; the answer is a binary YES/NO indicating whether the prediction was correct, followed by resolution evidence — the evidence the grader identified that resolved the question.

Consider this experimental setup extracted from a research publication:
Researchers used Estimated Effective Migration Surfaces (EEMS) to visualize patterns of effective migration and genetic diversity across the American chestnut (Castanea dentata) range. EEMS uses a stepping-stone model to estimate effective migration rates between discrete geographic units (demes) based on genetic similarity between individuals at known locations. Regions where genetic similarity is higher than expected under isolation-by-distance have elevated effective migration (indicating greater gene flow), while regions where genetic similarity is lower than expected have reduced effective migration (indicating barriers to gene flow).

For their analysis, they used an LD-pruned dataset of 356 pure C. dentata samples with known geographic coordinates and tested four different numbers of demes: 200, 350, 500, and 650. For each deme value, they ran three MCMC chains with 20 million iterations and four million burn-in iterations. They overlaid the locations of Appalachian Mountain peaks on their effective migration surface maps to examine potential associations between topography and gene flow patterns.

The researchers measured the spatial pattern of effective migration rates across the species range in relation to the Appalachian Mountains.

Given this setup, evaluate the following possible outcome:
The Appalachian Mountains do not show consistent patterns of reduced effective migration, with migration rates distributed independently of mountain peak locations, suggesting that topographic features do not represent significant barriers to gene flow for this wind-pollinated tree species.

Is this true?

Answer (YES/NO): NO